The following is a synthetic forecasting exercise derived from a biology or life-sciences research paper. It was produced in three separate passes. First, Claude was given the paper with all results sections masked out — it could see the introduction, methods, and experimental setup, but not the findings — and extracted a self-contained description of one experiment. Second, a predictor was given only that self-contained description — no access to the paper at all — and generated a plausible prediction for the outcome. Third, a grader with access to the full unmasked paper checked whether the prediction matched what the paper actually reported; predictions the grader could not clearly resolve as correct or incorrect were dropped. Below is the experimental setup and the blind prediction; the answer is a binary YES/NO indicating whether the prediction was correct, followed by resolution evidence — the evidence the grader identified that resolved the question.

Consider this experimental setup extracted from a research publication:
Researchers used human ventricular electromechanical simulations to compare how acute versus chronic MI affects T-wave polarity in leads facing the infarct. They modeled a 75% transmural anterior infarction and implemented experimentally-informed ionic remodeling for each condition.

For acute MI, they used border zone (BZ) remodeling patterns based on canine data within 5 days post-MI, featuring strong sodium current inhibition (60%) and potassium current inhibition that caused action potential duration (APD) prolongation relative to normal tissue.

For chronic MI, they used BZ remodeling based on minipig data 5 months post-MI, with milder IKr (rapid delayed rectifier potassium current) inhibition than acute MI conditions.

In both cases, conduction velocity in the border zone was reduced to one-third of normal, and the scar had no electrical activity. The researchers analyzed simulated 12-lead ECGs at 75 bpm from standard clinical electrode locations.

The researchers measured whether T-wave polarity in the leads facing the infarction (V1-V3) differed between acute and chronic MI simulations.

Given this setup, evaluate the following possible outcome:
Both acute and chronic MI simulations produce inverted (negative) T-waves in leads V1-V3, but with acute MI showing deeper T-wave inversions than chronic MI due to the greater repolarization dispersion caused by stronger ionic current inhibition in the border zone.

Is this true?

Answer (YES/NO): NO